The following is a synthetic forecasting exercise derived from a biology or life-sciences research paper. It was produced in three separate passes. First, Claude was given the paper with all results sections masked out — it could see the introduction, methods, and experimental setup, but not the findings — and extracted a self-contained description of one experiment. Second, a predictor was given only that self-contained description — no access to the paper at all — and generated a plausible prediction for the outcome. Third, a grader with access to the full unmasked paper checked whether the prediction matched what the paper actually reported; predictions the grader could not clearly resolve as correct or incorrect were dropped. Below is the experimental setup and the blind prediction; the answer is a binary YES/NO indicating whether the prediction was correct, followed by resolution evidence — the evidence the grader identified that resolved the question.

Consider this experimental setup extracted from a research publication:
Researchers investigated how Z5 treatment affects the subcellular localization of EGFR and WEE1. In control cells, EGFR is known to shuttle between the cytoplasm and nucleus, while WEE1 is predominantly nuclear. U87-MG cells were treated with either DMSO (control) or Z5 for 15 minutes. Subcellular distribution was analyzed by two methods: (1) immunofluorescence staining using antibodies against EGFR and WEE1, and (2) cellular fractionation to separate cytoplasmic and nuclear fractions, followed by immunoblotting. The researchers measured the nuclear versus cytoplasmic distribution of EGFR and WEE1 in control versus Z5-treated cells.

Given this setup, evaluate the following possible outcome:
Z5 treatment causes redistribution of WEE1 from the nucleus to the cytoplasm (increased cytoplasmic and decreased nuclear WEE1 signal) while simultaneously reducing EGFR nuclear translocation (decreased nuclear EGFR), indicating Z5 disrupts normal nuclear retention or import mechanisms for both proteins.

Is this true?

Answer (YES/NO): YES